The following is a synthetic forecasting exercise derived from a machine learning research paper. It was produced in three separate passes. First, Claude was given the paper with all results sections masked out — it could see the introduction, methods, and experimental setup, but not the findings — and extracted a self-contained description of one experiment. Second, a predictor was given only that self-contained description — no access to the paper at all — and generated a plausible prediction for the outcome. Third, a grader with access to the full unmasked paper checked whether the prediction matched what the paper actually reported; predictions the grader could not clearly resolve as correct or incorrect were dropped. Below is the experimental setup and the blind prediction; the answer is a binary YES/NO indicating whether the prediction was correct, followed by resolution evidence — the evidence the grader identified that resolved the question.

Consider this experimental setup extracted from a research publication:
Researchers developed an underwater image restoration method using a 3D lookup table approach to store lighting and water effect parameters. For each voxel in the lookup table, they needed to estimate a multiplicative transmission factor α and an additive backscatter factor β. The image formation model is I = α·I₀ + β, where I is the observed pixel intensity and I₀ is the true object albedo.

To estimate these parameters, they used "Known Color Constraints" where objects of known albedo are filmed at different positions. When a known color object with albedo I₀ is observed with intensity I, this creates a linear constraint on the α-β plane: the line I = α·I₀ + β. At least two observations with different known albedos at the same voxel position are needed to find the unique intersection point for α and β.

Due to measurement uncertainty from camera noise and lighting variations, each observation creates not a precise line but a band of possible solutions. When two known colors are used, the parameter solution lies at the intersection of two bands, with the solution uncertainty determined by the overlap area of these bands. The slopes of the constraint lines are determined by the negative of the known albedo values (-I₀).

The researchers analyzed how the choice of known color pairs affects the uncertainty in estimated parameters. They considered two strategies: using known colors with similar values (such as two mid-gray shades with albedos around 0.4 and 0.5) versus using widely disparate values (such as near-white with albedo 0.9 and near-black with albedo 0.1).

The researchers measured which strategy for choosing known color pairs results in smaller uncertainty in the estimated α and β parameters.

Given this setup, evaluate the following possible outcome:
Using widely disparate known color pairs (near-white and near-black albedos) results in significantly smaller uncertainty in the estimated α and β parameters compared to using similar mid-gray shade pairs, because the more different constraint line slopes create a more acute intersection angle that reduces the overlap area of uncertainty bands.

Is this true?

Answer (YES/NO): YES